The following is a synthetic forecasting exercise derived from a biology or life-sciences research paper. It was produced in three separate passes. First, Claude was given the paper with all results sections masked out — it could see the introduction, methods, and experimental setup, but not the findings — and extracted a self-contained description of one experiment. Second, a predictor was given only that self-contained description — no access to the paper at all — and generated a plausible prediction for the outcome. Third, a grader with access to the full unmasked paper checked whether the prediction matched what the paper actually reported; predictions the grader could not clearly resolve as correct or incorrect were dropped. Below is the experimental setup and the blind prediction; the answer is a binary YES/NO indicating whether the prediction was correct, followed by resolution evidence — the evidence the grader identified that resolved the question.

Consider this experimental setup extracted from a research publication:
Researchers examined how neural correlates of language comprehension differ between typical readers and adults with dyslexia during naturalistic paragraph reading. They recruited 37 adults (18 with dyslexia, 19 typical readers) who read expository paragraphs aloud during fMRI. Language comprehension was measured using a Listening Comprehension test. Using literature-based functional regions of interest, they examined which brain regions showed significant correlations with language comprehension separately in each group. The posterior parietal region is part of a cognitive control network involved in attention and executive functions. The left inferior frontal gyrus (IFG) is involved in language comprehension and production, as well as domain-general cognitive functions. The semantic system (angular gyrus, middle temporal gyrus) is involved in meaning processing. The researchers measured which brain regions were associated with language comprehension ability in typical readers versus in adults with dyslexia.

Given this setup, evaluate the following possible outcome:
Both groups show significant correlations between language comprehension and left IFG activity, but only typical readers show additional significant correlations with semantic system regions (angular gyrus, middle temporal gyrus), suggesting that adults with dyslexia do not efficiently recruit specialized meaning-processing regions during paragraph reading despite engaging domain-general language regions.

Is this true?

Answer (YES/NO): NO